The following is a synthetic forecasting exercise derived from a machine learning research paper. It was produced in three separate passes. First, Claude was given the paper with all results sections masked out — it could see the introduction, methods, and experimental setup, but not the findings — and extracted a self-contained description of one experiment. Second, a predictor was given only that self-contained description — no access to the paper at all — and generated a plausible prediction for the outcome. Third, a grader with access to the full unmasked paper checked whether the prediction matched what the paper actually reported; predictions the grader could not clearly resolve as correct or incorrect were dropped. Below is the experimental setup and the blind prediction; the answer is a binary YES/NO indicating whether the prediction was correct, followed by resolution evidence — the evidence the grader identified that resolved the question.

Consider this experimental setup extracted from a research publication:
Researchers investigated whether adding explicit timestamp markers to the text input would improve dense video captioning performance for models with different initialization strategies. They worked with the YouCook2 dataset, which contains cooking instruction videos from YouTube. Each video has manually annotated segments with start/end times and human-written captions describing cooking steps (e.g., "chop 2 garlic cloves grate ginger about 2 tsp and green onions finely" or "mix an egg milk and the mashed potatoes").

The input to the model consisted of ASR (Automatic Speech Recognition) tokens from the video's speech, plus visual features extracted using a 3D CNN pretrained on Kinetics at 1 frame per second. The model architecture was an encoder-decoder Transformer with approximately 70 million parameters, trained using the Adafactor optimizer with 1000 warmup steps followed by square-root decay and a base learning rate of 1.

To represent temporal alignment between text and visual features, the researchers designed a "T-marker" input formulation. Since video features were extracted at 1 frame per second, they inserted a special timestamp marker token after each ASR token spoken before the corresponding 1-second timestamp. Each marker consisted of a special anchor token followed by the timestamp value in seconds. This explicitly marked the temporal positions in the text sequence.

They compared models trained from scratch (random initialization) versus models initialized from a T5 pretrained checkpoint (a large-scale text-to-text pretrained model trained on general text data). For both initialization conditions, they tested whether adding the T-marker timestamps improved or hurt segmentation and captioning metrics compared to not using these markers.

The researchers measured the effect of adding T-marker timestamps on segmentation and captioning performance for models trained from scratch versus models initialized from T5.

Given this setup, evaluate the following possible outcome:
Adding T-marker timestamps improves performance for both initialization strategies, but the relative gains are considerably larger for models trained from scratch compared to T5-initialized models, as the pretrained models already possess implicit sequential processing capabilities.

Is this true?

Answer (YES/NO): NO